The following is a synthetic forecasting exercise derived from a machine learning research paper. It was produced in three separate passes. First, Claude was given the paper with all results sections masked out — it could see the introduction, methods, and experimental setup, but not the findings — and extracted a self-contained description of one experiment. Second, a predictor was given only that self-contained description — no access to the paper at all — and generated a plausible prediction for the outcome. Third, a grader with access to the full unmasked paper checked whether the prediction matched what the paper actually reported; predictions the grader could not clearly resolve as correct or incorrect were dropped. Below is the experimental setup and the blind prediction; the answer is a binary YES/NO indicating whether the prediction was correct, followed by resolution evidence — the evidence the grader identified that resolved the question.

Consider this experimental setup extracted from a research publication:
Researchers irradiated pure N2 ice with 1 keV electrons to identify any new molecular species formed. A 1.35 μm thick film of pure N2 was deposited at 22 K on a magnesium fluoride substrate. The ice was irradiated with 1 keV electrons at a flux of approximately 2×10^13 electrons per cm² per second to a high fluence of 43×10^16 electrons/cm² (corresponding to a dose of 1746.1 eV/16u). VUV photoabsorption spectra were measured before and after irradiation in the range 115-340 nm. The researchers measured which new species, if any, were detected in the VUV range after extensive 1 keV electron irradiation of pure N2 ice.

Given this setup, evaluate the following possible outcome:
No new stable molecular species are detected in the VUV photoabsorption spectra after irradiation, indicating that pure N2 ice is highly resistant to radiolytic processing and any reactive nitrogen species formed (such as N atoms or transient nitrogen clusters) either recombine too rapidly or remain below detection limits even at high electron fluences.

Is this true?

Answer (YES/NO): NO